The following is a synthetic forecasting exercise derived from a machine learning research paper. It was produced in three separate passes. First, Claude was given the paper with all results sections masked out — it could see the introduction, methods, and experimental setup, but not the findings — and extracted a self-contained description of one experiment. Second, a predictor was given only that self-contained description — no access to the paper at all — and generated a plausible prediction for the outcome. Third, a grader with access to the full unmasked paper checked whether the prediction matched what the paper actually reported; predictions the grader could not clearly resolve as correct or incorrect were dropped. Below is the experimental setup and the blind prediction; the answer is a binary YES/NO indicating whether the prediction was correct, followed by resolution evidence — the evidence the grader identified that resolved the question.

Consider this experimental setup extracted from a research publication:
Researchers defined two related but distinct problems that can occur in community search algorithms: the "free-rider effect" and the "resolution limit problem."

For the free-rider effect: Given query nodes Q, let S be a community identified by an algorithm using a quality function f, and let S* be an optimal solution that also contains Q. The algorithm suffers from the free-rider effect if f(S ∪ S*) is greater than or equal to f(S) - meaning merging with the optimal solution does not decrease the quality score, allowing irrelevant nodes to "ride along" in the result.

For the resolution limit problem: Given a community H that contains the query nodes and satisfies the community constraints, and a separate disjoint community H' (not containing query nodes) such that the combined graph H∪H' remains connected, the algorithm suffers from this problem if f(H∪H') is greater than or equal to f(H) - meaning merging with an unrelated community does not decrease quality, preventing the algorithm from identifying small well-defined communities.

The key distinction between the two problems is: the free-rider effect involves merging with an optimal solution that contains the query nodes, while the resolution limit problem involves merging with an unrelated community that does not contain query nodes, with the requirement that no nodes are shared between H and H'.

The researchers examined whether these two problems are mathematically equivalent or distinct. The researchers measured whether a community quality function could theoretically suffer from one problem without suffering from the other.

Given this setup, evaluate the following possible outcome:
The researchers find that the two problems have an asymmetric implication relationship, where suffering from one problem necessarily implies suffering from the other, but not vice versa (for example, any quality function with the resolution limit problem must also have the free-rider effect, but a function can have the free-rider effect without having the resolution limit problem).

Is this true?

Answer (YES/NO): NO